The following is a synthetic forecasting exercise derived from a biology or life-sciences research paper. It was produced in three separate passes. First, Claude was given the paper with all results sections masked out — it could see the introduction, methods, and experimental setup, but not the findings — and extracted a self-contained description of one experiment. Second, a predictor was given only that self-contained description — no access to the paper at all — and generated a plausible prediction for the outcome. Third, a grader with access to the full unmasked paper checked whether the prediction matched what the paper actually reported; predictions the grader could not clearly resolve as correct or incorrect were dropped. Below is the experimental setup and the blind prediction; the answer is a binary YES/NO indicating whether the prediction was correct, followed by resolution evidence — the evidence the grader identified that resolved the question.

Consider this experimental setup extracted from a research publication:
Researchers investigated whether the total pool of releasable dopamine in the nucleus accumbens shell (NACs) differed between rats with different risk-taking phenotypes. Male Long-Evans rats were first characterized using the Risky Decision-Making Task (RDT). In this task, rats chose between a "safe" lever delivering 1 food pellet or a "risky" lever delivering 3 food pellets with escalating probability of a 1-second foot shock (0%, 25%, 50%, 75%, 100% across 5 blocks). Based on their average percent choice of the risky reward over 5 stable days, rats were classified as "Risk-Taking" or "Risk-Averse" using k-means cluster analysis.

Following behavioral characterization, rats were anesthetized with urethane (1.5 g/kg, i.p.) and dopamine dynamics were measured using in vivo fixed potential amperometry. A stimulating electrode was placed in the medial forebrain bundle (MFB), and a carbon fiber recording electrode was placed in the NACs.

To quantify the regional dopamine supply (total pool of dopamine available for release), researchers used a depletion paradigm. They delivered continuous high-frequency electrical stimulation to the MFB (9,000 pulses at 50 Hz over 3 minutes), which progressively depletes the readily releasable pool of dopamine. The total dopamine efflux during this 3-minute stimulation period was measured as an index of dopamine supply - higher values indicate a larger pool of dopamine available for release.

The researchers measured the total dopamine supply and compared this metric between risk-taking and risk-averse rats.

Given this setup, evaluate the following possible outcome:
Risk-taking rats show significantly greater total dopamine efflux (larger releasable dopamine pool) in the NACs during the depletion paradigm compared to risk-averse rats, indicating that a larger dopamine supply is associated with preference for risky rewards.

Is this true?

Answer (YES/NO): NO